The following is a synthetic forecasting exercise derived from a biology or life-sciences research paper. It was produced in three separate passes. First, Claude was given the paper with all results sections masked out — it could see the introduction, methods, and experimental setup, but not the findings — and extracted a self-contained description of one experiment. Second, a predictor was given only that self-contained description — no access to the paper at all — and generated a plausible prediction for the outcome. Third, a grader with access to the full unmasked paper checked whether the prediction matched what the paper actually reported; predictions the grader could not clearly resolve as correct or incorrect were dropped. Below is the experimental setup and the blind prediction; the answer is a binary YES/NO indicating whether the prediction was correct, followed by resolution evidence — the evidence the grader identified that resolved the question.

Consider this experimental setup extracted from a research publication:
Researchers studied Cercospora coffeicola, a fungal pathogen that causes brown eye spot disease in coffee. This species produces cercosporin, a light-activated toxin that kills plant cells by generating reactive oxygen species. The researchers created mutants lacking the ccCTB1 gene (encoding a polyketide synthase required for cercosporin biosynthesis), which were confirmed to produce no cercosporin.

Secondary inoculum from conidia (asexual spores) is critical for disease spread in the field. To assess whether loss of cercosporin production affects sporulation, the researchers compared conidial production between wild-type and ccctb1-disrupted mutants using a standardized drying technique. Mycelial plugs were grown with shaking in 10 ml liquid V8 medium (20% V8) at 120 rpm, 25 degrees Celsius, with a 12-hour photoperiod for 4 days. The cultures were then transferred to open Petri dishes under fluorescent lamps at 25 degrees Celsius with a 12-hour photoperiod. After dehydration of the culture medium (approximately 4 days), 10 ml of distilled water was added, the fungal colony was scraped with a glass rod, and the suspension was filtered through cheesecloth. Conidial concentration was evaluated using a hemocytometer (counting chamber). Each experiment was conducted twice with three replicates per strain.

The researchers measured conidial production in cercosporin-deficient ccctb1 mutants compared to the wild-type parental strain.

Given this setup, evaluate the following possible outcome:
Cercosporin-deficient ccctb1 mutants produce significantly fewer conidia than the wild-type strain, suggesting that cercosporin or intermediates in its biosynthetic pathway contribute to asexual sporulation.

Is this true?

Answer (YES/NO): NO